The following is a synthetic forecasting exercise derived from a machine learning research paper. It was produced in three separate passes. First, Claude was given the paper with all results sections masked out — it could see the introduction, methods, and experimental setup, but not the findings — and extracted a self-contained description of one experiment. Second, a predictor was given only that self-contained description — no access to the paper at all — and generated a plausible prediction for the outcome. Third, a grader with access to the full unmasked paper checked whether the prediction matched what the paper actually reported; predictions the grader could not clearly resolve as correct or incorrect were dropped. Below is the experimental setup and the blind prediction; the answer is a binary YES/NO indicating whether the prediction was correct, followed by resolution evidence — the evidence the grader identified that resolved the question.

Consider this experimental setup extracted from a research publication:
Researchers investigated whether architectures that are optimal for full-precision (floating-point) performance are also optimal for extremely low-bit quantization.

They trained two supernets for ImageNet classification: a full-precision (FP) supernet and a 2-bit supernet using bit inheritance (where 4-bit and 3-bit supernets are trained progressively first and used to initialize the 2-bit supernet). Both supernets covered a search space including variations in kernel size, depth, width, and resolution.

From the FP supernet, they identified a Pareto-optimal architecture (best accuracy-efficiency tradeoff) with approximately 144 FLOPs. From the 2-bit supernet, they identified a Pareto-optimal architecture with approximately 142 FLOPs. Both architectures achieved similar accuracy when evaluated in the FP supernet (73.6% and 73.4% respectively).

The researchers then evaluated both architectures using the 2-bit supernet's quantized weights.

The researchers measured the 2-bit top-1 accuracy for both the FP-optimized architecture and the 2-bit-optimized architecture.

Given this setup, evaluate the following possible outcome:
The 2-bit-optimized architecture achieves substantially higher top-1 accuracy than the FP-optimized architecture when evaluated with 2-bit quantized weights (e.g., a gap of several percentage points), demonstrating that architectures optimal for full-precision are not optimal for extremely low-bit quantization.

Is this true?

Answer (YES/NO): NO